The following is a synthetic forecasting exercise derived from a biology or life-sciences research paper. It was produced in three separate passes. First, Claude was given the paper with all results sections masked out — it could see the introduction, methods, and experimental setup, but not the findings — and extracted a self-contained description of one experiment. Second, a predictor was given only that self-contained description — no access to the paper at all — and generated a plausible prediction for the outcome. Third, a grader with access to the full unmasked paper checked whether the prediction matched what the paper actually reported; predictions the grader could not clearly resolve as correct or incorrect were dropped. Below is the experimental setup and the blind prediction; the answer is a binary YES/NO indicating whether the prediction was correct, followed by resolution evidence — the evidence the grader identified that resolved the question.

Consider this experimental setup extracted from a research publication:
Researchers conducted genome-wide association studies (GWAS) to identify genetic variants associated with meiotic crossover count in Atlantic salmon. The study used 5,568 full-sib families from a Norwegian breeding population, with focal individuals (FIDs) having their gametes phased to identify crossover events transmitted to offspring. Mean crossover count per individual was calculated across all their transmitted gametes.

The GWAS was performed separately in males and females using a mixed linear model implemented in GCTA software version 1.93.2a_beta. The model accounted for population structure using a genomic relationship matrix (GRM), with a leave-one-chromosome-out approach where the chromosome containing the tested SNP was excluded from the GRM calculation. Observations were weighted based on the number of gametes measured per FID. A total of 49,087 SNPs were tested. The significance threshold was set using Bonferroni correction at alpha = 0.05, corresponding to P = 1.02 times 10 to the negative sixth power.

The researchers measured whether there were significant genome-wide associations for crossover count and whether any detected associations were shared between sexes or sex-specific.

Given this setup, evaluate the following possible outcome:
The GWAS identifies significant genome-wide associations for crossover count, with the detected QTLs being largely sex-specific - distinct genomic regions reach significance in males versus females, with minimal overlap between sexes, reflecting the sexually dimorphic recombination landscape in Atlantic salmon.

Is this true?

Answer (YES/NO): NO